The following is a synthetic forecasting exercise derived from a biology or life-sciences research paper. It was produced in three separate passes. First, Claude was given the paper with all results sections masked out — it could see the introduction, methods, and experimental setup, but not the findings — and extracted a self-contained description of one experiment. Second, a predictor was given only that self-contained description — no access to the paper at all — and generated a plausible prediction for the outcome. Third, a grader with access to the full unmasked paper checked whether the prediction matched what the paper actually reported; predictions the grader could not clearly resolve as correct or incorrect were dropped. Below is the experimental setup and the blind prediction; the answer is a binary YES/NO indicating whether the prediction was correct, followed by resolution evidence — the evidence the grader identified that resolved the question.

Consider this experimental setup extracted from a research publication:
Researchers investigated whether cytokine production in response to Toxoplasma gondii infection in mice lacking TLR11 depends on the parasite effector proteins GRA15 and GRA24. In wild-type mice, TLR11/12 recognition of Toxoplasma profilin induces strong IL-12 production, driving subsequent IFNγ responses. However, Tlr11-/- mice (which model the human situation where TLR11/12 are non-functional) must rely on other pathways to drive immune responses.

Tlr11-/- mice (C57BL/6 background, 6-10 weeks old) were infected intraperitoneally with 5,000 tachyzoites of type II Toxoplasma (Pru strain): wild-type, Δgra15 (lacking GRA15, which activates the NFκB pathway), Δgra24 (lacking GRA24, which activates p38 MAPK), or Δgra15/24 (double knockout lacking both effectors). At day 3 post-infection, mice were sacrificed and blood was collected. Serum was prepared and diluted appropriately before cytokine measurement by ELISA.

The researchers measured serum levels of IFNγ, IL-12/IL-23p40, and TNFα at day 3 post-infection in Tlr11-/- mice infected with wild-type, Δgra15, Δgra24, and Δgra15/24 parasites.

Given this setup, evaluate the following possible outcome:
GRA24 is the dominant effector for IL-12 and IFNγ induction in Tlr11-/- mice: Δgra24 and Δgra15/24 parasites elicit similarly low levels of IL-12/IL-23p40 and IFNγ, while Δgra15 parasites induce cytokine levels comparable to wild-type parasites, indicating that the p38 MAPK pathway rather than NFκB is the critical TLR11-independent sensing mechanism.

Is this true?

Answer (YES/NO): NO